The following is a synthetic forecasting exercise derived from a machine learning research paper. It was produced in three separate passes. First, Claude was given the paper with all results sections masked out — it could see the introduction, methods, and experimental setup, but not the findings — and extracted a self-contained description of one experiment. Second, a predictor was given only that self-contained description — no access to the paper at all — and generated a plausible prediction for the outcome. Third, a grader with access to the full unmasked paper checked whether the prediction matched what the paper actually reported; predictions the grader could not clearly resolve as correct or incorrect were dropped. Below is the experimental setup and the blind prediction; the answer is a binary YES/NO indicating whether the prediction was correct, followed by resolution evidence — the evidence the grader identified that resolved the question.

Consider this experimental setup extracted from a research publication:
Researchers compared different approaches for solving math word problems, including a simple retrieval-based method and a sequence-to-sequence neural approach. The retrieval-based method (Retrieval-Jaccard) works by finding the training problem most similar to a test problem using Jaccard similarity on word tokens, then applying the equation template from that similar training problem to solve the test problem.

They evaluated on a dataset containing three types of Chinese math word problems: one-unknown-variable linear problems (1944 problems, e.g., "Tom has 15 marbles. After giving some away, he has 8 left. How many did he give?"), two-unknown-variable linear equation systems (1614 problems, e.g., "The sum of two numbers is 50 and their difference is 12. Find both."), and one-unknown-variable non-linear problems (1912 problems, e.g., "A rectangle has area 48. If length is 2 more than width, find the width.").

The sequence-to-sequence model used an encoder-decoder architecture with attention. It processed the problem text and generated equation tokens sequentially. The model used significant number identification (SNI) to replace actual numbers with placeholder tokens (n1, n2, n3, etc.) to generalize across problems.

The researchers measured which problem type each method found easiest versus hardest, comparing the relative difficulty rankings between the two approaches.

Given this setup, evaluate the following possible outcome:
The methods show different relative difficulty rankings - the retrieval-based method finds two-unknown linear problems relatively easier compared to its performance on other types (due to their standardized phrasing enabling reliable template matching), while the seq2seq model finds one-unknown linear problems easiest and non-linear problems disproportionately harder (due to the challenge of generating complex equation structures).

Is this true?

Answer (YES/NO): NO